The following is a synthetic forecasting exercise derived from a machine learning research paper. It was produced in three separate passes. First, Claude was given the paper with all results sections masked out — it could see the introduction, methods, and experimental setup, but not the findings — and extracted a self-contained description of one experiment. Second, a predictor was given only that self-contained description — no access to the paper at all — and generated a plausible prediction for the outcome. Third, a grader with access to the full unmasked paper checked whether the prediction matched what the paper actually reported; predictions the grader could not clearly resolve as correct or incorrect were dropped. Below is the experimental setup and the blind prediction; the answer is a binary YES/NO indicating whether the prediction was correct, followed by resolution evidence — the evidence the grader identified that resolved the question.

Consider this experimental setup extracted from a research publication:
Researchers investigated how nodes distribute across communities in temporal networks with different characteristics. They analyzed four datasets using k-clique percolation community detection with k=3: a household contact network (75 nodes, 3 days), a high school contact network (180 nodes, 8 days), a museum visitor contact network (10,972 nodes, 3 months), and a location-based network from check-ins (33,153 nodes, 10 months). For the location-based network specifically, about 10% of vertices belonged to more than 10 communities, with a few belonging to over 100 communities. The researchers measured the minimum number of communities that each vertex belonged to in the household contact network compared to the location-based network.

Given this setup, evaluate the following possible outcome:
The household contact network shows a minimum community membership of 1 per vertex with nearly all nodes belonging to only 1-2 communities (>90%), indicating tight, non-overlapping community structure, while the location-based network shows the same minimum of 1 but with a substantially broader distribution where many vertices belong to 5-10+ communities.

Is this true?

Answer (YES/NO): NO